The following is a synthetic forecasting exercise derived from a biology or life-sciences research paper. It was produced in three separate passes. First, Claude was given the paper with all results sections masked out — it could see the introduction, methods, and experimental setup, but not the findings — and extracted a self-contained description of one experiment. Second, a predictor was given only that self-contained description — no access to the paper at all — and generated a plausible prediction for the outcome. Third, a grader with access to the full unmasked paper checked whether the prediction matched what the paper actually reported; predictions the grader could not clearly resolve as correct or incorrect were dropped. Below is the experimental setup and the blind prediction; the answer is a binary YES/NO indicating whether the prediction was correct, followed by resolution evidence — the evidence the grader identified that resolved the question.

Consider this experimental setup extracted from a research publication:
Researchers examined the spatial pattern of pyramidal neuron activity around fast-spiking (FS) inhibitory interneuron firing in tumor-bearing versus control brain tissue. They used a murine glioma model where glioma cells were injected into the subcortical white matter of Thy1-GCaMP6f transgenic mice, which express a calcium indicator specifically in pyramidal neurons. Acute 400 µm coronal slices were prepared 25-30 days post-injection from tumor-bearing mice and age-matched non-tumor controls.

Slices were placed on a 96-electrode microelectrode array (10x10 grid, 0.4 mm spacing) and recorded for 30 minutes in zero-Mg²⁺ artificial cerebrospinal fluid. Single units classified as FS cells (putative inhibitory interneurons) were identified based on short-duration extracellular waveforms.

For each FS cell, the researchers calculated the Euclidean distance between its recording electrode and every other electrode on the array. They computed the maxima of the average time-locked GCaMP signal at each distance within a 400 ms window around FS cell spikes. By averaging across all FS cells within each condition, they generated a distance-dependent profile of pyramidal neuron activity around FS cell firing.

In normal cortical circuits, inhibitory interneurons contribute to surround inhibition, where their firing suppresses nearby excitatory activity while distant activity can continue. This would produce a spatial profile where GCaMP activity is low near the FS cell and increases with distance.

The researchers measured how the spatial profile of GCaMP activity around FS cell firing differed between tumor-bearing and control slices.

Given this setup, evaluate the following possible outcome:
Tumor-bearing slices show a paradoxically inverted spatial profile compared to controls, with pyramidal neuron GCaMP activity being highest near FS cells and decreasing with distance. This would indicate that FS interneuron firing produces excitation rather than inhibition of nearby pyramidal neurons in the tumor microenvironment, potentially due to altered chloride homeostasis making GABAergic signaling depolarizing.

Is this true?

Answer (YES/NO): NO